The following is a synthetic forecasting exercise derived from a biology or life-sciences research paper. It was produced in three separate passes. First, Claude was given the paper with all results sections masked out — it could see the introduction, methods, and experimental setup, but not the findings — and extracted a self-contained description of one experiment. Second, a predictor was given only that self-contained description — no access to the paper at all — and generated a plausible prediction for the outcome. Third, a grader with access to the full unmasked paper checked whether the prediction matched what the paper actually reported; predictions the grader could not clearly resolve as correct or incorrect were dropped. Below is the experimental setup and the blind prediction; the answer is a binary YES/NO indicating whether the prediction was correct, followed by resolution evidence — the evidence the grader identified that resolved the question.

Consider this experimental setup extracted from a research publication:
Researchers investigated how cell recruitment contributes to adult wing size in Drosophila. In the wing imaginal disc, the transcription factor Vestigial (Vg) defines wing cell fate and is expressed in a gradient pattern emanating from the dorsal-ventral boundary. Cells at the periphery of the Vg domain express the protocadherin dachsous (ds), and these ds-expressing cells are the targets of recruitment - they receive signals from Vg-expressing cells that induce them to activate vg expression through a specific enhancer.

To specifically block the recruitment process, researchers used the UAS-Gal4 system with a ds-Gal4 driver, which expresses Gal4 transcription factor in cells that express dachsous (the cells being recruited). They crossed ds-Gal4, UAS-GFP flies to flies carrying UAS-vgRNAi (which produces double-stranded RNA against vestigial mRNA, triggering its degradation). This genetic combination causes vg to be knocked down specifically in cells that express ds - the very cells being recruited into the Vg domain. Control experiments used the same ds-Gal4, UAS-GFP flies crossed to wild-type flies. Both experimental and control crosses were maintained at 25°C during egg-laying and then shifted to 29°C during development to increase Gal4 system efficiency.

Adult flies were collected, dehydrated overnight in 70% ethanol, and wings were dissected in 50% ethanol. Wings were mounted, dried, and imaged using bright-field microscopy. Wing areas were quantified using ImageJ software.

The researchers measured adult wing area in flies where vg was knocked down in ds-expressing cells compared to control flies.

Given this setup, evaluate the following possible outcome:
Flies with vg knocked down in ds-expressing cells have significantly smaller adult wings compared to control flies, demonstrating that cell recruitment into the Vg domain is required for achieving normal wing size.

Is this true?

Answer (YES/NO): YES